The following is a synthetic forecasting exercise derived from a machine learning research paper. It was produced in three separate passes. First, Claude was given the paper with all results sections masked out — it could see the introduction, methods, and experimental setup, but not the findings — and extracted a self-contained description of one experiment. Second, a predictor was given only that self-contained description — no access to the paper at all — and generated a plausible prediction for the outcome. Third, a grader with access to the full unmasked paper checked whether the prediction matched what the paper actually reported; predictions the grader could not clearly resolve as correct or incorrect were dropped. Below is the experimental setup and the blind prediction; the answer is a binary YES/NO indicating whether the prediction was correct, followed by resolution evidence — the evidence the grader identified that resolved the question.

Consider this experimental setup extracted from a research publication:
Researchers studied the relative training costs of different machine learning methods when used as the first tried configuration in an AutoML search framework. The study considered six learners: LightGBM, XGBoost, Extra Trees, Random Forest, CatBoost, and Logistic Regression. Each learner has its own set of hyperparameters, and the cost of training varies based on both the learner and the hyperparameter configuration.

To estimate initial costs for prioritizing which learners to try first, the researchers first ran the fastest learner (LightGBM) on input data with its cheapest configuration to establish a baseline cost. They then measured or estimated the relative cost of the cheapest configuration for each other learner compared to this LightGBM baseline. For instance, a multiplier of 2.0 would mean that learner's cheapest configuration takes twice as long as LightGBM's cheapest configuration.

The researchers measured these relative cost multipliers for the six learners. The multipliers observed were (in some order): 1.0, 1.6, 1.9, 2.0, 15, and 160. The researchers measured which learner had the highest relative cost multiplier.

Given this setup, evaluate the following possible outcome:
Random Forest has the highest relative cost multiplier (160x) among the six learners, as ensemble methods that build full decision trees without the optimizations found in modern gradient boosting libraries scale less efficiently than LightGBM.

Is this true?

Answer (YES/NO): NO